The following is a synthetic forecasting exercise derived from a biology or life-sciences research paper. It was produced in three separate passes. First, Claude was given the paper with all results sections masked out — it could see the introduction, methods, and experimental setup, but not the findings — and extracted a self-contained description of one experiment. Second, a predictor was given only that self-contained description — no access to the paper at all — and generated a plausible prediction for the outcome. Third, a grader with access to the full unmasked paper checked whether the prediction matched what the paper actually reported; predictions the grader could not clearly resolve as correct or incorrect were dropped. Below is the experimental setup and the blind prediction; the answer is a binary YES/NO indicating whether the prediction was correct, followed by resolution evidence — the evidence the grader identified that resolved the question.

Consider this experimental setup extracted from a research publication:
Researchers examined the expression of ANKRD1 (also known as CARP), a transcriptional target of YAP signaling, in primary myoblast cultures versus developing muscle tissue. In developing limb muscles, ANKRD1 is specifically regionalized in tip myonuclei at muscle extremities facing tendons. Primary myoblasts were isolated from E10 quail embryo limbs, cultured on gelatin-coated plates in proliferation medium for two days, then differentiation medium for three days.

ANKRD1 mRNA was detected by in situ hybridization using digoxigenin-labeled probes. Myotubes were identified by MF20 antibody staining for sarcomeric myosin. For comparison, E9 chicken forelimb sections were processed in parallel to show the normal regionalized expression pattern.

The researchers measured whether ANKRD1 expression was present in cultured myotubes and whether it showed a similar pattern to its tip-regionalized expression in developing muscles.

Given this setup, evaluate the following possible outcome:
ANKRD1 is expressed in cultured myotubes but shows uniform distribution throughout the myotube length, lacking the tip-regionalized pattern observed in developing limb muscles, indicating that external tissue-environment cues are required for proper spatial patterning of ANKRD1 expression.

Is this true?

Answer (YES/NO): NO